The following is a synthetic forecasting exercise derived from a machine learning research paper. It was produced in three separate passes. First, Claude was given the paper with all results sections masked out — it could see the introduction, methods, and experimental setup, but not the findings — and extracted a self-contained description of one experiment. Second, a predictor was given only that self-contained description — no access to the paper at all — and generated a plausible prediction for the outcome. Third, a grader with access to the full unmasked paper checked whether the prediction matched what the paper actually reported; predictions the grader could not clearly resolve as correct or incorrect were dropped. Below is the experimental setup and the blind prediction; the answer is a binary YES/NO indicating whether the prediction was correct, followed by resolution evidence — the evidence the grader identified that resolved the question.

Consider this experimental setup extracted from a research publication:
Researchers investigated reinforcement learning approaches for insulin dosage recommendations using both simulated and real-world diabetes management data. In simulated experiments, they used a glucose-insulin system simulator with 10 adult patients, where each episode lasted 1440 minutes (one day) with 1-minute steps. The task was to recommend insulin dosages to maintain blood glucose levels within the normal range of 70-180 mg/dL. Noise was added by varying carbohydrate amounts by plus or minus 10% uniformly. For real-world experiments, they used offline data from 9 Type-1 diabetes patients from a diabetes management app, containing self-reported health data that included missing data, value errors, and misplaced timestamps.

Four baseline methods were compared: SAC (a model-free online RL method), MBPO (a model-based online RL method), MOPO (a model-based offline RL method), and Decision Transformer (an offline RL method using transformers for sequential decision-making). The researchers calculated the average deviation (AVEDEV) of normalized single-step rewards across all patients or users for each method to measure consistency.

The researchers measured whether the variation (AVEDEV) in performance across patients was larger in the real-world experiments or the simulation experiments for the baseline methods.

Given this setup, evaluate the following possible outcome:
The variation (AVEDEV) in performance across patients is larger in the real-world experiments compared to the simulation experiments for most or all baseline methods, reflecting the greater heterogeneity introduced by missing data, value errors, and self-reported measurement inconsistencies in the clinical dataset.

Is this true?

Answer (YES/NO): YES